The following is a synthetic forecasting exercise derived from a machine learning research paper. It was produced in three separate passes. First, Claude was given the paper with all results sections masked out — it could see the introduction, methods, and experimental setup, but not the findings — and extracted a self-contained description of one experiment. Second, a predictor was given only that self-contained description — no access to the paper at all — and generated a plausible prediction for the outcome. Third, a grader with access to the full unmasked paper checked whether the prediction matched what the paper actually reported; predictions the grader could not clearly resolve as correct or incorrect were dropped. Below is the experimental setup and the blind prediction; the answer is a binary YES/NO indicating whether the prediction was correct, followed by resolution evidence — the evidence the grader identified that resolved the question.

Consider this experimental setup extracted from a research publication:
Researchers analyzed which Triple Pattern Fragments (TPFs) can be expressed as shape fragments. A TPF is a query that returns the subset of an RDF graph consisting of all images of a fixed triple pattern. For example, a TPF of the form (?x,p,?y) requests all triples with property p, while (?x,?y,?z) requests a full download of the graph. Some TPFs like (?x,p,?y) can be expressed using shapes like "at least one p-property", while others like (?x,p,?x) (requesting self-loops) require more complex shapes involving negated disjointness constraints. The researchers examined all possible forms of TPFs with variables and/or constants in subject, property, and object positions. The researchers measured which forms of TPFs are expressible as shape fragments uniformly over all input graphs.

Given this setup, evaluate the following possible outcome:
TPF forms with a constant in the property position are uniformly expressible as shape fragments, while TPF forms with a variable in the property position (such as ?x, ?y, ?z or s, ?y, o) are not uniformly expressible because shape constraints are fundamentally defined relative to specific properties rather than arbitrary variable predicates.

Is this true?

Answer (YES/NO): NO